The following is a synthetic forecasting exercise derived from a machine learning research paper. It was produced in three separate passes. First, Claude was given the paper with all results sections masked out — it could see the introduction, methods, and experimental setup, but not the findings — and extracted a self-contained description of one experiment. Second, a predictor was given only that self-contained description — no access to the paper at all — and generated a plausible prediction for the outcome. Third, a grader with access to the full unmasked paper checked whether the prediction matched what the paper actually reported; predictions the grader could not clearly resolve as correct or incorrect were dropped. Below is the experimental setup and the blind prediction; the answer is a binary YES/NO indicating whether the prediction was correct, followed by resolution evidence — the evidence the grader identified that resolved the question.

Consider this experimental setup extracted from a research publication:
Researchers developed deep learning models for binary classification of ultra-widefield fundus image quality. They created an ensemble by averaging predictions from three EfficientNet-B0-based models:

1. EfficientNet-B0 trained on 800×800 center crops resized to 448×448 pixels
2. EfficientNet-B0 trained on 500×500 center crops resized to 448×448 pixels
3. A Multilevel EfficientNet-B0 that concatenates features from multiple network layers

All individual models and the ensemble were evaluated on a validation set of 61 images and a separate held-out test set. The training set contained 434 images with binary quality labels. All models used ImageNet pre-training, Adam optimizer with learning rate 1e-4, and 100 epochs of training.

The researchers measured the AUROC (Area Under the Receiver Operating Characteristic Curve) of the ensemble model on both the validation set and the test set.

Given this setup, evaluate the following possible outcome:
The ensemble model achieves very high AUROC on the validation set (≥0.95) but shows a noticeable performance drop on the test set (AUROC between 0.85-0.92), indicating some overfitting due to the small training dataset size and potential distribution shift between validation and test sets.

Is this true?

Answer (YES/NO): NO